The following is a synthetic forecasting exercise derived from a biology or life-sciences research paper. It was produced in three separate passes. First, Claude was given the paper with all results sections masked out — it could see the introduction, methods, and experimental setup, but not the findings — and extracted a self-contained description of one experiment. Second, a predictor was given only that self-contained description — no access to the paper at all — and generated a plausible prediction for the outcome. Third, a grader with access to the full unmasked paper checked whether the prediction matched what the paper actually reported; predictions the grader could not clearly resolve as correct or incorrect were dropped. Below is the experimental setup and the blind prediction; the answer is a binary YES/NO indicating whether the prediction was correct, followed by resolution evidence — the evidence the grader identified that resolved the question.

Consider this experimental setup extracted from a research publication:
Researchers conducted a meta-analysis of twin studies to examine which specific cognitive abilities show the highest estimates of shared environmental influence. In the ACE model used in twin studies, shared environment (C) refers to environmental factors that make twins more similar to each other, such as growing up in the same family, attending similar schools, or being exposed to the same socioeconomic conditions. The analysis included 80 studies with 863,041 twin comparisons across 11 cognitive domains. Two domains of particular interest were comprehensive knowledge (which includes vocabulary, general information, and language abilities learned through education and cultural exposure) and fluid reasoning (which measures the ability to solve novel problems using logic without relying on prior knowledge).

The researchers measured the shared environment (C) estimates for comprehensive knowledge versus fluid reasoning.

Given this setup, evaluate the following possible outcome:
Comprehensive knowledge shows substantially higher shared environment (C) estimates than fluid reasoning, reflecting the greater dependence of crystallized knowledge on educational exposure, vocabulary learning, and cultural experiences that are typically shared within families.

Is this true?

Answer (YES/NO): YES